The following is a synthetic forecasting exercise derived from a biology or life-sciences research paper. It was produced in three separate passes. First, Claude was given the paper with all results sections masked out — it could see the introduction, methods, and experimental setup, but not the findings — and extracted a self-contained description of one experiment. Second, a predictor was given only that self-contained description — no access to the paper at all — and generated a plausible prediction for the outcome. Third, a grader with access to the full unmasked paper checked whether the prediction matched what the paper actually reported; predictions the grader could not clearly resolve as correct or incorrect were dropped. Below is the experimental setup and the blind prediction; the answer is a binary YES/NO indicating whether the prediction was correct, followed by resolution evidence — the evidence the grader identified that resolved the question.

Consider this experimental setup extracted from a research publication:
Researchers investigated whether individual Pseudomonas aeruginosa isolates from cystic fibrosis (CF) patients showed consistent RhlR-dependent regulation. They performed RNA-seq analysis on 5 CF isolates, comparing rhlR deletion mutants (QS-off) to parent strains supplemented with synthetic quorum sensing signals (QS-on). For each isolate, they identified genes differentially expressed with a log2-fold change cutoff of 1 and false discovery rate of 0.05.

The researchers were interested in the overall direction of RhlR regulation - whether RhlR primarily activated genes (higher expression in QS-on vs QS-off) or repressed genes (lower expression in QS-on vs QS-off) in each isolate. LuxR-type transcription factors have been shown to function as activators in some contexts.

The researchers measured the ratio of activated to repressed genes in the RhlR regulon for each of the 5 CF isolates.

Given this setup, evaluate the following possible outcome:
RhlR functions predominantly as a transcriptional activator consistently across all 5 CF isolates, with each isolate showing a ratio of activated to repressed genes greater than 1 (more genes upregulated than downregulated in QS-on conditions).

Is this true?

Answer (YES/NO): YES